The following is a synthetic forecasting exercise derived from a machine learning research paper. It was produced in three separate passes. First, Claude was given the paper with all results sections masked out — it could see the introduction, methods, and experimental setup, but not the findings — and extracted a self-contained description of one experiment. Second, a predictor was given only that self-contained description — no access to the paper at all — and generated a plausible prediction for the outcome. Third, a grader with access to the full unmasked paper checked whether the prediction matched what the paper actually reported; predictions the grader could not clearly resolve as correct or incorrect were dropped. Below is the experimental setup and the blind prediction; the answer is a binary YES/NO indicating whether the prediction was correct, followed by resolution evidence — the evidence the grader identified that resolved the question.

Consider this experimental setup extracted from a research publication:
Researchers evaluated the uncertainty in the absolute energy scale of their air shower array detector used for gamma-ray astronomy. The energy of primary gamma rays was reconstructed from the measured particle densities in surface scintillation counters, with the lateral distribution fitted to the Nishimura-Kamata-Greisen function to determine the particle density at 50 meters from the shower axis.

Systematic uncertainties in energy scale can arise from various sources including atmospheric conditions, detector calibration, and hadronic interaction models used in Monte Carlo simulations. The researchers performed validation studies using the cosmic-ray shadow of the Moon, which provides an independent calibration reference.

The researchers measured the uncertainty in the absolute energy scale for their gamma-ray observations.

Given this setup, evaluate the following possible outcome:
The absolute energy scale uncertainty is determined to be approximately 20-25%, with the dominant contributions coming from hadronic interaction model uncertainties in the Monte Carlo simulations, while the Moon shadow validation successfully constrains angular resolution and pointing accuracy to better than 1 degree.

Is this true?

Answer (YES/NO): NO